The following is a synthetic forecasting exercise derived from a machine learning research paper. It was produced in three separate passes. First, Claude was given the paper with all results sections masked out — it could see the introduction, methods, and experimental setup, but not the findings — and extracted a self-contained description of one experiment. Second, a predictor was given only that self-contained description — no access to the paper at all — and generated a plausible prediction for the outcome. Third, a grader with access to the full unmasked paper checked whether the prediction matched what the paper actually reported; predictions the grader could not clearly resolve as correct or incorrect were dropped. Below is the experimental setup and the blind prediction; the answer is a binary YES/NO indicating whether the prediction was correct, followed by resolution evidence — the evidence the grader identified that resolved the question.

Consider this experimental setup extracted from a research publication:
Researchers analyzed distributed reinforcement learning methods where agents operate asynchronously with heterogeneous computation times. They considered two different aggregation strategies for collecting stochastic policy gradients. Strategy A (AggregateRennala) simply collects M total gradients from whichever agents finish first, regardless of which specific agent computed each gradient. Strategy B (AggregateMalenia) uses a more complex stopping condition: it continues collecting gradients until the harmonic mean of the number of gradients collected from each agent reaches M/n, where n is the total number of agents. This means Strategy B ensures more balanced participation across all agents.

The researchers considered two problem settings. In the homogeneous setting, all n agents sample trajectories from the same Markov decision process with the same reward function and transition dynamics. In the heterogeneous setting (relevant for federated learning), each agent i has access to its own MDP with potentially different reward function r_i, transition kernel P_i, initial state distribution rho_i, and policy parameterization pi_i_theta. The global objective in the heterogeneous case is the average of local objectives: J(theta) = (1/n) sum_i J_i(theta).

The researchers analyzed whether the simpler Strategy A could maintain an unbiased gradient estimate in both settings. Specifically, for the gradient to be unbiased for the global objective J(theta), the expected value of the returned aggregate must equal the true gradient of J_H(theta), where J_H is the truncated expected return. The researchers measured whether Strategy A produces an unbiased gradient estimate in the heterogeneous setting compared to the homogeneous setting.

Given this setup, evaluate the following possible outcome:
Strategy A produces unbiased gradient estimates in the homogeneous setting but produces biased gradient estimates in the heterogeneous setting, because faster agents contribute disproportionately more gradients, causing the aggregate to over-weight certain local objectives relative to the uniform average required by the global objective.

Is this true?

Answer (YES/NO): YES